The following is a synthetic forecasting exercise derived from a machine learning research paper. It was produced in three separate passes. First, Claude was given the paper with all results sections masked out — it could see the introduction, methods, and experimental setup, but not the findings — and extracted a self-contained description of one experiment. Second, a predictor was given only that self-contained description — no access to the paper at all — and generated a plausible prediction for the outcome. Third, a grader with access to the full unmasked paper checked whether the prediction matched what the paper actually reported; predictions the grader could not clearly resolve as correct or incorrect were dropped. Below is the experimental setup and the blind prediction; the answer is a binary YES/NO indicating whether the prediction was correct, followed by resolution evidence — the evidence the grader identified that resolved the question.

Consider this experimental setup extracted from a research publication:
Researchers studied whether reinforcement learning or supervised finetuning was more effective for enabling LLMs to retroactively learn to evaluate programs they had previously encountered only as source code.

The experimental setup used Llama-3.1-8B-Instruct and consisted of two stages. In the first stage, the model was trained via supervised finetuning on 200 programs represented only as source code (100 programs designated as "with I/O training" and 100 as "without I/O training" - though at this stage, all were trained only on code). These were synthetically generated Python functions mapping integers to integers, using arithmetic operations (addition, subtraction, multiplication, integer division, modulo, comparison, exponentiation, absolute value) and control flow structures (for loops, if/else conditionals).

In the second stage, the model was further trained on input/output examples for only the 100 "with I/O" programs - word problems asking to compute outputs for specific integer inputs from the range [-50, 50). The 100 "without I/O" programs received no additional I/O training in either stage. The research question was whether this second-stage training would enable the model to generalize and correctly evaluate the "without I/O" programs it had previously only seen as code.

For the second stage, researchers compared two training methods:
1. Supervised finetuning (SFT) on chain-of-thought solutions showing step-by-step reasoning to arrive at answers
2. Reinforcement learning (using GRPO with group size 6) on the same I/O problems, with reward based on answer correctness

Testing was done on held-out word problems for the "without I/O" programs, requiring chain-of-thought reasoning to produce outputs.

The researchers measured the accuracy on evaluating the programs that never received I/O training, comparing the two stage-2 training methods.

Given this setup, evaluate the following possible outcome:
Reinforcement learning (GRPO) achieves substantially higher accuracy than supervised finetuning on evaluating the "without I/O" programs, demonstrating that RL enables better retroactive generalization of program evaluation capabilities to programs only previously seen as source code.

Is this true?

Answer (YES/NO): YES